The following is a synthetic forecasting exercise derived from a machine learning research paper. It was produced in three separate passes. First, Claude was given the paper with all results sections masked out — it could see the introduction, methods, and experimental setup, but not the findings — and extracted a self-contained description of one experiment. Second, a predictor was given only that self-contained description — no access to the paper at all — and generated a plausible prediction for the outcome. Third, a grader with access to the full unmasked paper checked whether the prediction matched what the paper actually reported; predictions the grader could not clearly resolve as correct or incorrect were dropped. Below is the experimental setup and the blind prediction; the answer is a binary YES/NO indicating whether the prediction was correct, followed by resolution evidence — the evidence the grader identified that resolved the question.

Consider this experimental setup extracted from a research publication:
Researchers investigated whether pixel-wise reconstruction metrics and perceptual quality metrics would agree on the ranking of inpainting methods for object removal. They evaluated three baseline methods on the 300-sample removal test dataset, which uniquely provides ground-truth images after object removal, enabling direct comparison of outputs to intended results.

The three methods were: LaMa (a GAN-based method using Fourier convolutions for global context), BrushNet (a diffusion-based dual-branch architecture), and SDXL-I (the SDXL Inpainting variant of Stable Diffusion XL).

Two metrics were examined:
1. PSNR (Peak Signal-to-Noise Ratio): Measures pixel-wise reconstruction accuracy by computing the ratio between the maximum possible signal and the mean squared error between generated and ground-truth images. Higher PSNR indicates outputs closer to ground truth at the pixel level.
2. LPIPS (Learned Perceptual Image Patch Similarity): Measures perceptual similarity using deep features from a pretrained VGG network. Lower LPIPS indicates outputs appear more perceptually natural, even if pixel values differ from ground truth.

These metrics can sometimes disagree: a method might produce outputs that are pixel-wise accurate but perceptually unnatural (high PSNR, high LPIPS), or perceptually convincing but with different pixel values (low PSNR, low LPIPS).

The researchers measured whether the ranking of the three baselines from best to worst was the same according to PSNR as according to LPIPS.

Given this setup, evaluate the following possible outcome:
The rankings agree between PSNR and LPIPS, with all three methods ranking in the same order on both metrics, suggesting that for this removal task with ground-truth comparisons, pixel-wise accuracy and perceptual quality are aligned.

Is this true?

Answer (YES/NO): YES